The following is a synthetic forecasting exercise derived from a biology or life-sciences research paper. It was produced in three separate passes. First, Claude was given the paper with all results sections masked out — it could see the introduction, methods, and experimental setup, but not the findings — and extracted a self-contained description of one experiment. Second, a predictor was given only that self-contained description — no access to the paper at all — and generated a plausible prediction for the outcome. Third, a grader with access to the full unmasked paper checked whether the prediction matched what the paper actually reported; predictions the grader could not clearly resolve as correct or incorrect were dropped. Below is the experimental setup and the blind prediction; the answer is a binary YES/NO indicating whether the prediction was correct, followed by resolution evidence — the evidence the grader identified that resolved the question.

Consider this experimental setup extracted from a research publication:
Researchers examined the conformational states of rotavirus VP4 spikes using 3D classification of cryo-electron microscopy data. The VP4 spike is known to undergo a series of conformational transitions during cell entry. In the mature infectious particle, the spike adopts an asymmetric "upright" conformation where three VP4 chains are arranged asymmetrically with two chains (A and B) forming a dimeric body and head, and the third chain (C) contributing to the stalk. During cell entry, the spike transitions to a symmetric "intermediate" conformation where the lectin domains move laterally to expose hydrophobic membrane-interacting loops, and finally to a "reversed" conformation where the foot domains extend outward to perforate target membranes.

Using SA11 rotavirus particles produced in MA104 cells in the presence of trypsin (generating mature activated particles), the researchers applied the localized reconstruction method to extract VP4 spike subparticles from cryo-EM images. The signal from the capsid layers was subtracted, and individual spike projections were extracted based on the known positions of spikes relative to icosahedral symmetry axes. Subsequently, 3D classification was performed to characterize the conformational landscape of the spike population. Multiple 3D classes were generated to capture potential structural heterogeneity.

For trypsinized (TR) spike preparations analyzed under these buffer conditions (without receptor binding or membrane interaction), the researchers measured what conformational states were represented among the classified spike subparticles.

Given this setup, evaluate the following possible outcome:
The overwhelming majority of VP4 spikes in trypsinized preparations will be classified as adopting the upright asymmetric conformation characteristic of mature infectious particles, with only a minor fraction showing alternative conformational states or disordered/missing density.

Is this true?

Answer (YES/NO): NO